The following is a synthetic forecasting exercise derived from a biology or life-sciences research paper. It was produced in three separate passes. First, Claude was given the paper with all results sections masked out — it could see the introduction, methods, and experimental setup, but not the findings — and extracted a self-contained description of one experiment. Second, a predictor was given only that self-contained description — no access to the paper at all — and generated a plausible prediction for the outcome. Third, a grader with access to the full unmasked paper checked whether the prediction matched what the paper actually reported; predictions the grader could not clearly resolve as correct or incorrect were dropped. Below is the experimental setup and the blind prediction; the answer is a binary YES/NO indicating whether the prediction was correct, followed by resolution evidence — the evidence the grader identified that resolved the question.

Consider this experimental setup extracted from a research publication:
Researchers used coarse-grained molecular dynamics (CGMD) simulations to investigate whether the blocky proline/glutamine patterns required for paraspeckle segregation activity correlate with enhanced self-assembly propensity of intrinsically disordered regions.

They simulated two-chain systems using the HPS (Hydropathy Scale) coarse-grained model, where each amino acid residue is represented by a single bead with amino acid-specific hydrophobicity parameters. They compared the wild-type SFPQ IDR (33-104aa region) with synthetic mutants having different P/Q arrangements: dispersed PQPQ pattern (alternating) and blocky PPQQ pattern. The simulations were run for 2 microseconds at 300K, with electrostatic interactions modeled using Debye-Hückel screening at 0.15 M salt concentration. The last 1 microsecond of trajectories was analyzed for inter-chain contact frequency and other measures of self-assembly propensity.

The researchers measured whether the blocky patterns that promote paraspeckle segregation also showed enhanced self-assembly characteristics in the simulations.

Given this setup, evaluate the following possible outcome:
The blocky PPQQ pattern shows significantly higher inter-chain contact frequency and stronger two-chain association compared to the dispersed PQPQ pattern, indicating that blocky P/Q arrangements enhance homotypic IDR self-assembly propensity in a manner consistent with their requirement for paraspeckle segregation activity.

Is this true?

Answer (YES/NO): NO